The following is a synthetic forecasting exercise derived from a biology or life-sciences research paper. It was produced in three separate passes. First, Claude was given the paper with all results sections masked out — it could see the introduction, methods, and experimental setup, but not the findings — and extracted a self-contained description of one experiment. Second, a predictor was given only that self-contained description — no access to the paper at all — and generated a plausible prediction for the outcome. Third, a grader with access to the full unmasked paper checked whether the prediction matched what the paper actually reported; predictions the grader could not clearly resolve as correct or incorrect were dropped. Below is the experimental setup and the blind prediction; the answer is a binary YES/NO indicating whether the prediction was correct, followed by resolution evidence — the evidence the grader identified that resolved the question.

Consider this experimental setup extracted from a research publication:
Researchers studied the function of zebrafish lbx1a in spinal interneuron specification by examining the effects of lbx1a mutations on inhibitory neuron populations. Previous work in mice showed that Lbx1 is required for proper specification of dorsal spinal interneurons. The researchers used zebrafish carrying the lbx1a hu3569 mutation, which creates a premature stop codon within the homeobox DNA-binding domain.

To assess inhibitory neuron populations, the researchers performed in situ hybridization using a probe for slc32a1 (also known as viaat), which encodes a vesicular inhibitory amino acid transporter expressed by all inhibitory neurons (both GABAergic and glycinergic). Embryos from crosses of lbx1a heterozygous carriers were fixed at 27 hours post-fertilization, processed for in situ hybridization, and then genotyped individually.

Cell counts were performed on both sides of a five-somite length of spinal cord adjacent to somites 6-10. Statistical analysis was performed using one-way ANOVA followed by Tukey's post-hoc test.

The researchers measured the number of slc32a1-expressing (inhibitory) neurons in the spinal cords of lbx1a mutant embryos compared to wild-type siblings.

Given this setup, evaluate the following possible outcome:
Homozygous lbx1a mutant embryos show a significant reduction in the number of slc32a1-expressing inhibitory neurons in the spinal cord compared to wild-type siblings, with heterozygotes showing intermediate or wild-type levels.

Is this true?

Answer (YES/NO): YES